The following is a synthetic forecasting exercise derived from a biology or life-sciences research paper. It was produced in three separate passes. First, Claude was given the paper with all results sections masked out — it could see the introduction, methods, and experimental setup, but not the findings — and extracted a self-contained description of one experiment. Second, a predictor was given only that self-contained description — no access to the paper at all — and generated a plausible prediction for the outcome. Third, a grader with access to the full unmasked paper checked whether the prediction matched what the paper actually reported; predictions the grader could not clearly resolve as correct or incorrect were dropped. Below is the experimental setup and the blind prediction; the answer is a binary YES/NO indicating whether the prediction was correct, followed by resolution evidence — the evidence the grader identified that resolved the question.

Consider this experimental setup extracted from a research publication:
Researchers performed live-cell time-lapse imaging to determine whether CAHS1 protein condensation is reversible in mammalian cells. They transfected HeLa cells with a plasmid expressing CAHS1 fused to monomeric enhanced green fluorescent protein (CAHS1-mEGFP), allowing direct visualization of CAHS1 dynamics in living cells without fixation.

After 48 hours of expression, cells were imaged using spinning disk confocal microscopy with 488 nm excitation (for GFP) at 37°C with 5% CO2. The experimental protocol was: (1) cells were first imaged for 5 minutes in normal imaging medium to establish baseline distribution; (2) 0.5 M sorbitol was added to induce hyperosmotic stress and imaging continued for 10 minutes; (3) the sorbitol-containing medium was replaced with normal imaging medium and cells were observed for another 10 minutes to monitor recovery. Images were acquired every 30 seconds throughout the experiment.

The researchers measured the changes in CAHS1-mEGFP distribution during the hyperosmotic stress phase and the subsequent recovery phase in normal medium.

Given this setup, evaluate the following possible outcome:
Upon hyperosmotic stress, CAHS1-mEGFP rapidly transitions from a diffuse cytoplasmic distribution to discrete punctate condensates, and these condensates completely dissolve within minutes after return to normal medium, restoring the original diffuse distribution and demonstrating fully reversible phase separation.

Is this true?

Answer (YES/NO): YES